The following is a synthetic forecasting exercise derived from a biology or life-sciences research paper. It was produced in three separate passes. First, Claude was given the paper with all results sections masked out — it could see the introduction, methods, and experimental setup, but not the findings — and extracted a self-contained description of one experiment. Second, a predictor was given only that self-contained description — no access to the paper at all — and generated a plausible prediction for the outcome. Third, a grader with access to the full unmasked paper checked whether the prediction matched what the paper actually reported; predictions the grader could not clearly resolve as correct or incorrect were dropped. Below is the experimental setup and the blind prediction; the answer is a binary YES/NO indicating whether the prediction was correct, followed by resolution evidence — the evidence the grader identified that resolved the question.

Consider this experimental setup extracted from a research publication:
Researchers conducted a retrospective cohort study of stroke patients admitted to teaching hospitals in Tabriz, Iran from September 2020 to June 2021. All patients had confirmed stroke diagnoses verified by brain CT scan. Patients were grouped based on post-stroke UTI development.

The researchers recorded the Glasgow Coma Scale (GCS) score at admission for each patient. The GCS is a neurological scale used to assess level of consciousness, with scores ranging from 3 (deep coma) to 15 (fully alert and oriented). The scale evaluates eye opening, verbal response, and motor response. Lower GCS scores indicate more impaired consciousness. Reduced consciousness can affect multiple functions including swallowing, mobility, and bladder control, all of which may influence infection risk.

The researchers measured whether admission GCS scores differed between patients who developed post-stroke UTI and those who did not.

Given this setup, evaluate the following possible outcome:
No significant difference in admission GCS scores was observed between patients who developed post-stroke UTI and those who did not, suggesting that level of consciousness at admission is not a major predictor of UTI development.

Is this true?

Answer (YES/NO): NO